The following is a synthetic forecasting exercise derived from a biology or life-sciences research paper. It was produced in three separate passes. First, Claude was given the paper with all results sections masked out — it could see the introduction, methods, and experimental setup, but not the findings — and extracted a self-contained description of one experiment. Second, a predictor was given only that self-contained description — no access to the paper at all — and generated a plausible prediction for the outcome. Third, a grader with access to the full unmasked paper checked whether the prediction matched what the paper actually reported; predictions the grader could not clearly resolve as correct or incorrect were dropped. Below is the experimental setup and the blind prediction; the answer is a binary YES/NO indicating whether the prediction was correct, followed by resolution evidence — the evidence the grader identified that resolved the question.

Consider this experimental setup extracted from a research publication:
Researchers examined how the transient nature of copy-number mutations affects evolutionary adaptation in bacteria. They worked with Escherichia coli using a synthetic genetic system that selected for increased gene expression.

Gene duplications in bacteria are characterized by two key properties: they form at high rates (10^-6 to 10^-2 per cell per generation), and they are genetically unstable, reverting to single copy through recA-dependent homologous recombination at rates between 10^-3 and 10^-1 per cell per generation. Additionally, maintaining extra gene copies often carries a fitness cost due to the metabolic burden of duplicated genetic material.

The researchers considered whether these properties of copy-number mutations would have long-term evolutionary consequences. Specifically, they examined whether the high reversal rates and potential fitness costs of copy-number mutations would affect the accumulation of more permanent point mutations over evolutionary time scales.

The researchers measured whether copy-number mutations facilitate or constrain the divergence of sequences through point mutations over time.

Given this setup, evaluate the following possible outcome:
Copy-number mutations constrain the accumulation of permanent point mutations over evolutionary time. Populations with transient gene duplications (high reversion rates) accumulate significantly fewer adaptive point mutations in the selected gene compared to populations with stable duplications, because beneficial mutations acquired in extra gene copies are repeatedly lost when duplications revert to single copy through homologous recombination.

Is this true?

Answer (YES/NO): NO